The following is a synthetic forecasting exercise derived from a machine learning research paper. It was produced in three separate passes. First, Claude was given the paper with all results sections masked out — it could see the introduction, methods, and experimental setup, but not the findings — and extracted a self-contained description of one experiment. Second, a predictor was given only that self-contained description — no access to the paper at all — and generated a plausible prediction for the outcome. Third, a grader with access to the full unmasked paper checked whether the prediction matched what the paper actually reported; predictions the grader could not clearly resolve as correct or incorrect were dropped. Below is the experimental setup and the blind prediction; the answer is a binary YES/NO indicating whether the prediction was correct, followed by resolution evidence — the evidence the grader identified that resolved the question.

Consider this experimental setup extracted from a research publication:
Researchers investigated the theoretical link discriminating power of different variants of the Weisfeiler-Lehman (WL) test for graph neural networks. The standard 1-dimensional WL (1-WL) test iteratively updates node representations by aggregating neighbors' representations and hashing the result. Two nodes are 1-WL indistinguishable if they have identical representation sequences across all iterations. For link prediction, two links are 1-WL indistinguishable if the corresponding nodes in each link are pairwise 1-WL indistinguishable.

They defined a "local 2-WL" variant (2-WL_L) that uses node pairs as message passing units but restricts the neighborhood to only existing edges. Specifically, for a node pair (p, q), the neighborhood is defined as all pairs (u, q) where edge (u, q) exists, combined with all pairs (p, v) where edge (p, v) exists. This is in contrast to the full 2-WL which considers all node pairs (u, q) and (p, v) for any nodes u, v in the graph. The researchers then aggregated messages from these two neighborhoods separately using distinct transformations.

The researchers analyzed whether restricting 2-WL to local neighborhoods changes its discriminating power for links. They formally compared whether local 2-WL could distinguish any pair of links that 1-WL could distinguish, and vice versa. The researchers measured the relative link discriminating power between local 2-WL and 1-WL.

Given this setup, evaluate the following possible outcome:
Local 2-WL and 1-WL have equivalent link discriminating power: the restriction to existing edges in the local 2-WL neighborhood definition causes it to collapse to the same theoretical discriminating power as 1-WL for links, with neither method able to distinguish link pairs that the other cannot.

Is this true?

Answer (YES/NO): YES